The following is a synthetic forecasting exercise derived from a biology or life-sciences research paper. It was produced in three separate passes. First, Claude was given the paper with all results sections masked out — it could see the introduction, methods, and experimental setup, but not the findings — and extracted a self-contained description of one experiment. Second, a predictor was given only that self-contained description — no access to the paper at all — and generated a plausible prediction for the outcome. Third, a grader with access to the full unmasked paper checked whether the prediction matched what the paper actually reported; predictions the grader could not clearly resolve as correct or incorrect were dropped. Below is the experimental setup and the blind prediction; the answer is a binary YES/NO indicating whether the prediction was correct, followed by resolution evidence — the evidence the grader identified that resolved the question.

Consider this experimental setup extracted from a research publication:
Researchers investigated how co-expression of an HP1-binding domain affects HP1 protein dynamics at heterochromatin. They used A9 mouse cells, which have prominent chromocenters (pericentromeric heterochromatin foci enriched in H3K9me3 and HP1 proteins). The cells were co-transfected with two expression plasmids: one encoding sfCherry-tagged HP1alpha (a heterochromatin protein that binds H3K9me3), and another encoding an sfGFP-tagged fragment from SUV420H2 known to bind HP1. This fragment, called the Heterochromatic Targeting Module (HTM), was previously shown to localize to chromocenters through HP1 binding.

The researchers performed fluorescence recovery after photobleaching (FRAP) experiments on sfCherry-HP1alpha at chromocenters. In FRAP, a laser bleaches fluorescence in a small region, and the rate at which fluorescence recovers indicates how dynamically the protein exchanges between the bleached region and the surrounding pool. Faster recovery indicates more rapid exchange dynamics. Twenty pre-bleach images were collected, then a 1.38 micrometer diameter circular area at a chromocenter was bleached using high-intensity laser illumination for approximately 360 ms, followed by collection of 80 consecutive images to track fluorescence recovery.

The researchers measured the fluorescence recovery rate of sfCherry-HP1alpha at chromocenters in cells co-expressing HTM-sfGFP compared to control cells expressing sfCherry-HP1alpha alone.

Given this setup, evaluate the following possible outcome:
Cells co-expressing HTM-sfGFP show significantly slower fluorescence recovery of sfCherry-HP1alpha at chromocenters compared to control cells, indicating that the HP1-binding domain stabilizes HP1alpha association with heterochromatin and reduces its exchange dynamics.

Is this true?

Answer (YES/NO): YES